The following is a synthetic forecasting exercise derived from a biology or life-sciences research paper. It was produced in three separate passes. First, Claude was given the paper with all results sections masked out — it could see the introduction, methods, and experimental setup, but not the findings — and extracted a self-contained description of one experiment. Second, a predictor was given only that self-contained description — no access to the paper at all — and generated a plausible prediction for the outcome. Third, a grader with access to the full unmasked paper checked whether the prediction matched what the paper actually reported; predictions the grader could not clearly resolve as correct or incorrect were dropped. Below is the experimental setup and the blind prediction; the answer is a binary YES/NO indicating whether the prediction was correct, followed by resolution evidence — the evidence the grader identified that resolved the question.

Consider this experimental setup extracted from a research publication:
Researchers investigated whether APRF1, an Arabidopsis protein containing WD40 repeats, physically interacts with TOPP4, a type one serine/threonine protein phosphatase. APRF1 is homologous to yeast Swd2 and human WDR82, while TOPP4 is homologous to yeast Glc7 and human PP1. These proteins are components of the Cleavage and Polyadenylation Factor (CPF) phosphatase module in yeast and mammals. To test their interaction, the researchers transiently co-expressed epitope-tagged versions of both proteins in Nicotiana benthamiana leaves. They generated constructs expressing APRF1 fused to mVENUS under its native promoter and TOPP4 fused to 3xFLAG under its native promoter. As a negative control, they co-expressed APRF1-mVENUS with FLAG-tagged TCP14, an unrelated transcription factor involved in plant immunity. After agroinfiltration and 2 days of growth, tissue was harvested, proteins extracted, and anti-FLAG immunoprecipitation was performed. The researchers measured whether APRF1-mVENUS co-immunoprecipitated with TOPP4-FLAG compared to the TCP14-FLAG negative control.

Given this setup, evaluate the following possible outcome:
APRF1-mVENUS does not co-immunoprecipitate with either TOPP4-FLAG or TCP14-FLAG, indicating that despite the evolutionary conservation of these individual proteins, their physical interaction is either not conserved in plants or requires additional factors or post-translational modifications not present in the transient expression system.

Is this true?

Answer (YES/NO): NO